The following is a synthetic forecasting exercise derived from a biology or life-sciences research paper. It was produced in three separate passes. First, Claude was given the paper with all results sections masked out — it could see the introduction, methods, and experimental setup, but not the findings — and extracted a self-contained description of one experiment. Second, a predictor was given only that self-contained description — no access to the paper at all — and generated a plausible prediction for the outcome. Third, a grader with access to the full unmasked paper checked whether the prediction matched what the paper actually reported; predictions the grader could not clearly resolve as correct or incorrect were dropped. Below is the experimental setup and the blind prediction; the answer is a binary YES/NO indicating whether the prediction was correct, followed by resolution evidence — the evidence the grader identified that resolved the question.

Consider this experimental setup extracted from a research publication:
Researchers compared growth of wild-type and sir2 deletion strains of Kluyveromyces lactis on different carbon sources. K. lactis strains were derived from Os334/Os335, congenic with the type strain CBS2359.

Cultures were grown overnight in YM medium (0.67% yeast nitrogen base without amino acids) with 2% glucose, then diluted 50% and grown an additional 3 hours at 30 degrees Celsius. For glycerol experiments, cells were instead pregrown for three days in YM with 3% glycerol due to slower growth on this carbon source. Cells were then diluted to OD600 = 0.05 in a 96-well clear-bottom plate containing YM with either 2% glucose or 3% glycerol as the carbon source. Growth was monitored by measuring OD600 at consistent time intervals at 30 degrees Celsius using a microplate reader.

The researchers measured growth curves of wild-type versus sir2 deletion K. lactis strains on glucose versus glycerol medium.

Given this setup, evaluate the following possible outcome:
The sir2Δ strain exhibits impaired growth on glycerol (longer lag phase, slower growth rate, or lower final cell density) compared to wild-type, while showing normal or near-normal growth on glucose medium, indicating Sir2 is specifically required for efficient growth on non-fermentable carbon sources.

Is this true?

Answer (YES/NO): NO